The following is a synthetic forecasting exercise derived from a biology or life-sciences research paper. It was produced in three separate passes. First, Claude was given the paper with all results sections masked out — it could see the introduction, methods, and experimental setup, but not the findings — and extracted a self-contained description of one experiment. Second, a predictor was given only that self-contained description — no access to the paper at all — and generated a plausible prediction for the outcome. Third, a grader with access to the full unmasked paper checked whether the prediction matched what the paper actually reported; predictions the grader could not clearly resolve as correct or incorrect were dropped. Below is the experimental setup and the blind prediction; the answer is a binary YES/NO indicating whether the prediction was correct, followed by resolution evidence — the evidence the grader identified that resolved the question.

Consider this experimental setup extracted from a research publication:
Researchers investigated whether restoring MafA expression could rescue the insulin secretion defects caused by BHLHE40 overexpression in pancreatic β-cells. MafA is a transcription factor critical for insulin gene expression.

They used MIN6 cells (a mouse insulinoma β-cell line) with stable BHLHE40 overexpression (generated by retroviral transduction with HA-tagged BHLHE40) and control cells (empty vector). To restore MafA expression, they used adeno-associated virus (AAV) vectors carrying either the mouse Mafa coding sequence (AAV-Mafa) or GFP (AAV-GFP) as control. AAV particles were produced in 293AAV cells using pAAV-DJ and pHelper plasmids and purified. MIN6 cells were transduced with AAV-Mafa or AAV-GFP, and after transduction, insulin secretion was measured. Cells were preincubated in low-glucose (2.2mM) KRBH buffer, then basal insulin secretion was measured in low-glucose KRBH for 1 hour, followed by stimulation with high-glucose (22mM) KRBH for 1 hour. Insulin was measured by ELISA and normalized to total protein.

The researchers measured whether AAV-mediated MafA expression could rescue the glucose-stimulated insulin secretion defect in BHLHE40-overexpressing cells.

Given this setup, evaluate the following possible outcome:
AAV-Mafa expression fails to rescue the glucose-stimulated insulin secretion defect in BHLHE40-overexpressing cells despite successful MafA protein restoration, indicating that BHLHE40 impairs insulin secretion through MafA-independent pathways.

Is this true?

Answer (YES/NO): NO